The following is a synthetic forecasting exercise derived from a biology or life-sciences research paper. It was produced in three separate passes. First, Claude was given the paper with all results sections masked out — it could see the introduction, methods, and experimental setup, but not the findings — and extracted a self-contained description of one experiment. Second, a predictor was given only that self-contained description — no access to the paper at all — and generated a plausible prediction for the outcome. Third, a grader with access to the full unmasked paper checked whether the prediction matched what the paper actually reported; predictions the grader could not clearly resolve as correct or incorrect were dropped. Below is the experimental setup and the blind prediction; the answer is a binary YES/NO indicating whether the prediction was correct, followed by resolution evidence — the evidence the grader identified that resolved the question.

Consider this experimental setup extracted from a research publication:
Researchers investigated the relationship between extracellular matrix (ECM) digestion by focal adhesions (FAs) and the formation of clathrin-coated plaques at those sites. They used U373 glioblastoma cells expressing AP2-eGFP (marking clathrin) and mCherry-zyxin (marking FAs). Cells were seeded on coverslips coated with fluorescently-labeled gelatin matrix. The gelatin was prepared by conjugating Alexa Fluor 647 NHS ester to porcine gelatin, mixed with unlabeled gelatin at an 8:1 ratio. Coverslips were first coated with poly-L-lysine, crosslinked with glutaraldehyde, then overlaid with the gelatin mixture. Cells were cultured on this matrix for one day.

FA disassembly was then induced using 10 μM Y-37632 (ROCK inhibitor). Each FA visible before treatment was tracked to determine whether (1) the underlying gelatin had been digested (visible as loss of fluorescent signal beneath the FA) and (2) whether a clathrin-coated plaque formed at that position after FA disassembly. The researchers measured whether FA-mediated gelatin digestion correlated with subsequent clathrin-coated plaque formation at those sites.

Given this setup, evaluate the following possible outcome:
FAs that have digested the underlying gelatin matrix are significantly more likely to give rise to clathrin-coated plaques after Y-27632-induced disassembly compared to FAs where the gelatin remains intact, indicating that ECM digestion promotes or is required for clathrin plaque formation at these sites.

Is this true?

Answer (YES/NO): YES